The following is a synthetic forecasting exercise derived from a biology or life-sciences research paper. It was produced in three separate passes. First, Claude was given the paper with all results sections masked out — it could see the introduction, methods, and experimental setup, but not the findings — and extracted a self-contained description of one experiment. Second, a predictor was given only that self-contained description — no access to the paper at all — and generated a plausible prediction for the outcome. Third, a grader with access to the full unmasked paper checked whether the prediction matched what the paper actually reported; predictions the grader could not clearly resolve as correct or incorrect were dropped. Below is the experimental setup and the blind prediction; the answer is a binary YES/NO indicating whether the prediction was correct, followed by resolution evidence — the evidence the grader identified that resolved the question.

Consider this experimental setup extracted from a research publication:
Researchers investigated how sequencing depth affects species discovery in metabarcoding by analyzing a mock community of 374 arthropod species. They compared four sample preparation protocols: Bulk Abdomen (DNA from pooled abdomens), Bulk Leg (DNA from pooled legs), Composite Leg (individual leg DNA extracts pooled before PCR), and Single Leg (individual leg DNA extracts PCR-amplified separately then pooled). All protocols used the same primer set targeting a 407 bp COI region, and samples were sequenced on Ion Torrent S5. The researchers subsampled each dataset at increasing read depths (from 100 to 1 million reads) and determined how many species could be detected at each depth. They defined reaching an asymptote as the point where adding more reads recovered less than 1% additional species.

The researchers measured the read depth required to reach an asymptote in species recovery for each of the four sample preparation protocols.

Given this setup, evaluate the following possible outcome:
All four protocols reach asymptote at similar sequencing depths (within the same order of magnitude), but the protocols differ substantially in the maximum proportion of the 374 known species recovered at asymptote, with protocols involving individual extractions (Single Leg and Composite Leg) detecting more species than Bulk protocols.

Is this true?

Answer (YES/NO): NO